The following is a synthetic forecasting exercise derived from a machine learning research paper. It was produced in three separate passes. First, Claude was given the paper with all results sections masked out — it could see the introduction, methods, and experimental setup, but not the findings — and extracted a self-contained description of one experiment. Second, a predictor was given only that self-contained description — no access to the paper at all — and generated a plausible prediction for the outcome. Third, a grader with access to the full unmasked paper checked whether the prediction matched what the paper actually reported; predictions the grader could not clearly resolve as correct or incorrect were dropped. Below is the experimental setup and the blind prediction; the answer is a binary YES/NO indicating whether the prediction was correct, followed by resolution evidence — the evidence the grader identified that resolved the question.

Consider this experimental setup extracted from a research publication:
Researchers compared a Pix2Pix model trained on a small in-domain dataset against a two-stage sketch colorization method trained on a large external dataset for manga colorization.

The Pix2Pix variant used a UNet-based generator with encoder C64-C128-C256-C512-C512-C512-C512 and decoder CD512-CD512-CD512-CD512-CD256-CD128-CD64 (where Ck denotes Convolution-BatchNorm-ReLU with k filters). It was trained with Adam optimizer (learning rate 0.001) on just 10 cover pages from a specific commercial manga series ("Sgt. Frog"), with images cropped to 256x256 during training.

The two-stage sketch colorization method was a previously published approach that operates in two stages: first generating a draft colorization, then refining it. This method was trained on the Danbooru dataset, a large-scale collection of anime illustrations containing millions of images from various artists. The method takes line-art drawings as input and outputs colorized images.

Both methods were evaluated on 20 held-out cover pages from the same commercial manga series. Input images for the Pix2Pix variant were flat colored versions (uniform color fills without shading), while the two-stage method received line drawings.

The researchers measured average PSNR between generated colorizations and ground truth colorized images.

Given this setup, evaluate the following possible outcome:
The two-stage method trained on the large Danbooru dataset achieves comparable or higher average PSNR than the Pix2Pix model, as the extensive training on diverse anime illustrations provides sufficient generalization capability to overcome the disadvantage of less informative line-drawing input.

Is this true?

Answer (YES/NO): YES